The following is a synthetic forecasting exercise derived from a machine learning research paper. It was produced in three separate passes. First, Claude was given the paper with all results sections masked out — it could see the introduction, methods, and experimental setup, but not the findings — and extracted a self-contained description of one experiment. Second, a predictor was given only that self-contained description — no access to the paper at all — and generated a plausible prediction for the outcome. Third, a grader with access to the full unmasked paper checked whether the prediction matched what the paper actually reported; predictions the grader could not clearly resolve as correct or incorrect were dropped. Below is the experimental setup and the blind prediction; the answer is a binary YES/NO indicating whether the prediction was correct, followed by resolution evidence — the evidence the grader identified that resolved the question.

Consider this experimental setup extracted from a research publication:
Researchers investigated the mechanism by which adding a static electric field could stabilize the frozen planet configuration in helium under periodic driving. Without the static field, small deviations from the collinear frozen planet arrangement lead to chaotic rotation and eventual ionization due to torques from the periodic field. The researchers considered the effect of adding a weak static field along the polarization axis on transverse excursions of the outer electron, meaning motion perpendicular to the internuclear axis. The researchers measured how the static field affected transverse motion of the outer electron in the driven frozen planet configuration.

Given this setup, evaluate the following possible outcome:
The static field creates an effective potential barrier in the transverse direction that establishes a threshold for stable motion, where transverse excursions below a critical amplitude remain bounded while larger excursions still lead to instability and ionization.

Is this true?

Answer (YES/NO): NO